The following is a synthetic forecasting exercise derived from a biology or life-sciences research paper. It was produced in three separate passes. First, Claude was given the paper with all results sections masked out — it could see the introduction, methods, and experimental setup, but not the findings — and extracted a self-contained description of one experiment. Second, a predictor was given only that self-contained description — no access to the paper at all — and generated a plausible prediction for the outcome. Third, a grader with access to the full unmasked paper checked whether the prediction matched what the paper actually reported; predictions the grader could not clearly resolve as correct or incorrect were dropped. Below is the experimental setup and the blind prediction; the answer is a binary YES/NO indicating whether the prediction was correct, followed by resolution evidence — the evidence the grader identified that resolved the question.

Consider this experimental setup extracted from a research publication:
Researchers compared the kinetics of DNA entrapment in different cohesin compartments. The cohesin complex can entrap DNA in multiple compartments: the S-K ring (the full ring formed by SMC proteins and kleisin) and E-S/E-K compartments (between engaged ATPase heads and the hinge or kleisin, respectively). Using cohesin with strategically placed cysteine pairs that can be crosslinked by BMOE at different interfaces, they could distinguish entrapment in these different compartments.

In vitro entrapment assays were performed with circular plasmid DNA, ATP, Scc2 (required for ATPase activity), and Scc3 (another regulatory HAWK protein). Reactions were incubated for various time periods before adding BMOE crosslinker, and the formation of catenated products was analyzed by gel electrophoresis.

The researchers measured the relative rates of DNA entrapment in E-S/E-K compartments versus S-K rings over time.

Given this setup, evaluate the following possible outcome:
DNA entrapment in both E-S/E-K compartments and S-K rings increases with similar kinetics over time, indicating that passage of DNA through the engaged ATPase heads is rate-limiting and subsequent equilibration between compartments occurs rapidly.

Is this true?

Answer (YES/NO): NO